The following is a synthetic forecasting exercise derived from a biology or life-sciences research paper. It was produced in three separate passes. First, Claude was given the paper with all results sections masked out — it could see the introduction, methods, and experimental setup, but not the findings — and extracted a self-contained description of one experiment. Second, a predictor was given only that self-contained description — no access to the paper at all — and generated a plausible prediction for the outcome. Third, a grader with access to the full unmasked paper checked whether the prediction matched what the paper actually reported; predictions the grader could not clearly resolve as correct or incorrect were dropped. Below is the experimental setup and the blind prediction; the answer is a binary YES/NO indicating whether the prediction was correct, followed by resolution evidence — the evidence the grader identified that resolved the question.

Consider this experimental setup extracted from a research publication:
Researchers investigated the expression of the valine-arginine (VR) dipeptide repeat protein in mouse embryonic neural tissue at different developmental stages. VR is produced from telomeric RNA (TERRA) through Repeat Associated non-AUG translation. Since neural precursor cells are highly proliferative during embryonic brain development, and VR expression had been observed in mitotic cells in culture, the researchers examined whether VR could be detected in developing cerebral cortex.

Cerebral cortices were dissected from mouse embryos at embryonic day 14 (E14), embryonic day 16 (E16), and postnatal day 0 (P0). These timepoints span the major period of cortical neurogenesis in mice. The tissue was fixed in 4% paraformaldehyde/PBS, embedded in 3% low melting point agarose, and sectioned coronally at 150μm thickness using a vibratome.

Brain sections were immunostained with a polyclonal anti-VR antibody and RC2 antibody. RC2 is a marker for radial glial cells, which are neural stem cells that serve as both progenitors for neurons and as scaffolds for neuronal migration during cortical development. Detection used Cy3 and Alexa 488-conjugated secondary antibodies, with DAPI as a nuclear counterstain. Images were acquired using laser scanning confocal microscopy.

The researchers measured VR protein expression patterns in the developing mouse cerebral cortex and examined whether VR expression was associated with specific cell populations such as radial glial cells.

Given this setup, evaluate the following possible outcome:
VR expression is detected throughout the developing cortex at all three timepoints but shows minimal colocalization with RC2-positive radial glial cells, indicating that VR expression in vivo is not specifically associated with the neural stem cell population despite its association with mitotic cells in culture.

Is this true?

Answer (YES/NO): NO